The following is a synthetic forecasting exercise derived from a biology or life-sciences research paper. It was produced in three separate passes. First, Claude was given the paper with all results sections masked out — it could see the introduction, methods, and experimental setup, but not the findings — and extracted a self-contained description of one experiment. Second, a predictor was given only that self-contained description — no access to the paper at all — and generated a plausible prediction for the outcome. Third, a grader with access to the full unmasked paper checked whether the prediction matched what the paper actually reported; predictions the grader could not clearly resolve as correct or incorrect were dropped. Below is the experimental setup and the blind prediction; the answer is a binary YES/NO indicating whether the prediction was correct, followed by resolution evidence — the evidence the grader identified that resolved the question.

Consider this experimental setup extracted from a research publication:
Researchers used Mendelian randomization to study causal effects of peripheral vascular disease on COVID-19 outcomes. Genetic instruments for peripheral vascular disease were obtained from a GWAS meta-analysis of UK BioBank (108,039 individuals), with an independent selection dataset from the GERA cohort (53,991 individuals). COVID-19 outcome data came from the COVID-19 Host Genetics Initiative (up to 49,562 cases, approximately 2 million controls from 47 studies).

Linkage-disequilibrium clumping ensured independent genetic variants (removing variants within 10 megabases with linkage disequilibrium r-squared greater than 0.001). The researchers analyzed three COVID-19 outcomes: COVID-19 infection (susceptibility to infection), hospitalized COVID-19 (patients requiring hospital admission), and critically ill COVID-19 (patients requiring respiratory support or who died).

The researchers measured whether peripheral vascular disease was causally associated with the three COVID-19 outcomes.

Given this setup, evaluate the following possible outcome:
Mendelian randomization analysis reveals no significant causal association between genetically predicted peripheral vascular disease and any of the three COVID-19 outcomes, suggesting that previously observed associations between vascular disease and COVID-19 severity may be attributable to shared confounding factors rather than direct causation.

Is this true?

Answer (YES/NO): NO